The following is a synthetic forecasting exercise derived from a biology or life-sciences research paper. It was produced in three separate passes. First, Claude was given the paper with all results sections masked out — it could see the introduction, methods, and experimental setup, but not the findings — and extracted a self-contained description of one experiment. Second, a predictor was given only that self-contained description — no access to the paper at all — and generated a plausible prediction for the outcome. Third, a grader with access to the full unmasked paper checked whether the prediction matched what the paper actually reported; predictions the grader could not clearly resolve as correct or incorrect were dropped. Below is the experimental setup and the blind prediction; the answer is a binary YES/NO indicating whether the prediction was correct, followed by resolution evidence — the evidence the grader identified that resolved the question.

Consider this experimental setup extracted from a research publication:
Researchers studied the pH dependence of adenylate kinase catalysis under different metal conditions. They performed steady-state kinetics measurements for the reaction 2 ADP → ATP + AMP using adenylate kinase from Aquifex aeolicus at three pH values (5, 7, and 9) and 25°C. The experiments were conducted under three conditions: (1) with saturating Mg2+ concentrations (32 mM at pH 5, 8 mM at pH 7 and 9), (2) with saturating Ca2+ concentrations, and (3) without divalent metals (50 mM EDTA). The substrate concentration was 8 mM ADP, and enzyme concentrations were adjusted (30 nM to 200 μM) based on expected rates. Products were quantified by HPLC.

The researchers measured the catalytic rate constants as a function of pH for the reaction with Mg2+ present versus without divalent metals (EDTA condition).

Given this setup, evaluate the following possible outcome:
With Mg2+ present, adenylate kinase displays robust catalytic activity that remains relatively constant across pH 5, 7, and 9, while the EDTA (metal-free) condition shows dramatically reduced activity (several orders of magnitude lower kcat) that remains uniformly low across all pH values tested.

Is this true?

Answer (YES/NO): NO